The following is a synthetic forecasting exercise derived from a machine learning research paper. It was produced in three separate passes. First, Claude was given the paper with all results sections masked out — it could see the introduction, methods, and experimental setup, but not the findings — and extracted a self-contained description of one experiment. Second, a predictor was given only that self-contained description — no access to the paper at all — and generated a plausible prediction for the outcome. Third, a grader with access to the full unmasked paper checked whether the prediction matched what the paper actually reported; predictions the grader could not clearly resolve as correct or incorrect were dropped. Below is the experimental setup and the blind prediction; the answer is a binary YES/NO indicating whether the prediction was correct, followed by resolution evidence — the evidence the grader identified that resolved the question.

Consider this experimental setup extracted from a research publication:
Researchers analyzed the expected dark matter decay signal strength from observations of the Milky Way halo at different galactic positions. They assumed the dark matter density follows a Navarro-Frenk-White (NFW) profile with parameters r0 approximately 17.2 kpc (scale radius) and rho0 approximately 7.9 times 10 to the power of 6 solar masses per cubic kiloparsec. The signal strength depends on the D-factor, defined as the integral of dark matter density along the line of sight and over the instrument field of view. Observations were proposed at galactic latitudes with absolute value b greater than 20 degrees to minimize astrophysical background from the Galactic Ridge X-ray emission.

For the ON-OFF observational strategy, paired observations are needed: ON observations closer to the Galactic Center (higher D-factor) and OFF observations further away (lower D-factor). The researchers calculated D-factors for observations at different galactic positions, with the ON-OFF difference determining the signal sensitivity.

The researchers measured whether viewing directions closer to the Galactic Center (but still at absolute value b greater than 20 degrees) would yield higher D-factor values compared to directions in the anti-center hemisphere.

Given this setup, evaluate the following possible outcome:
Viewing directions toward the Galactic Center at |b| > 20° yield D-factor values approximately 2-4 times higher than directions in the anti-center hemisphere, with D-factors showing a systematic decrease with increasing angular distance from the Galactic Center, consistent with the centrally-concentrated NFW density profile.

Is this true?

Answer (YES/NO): YES